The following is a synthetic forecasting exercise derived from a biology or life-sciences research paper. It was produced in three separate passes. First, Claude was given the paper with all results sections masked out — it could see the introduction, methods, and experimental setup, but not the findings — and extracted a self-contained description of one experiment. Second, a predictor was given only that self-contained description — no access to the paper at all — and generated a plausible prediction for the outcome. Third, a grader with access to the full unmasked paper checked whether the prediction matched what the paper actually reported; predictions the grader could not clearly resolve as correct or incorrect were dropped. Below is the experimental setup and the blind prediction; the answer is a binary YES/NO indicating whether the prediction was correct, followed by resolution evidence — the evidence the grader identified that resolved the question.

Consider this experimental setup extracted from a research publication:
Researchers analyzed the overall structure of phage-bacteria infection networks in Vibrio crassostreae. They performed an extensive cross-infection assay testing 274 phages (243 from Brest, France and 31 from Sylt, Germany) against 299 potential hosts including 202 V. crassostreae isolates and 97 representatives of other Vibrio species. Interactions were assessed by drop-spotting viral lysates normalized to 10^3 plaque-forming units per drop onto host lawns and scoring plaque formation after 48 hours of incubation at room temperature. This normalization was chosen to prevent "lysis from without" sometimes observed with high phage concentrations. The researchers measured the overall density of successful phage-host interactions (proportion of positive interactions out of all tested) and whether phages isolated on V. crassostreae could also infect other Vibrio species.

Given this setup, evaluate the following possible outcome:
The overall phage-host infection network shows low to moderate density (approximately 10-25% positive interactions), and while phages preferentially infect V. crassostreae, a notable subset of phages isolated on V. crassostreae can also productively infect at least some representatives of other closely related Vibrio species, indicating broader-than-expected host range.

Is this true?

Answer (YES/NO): NO